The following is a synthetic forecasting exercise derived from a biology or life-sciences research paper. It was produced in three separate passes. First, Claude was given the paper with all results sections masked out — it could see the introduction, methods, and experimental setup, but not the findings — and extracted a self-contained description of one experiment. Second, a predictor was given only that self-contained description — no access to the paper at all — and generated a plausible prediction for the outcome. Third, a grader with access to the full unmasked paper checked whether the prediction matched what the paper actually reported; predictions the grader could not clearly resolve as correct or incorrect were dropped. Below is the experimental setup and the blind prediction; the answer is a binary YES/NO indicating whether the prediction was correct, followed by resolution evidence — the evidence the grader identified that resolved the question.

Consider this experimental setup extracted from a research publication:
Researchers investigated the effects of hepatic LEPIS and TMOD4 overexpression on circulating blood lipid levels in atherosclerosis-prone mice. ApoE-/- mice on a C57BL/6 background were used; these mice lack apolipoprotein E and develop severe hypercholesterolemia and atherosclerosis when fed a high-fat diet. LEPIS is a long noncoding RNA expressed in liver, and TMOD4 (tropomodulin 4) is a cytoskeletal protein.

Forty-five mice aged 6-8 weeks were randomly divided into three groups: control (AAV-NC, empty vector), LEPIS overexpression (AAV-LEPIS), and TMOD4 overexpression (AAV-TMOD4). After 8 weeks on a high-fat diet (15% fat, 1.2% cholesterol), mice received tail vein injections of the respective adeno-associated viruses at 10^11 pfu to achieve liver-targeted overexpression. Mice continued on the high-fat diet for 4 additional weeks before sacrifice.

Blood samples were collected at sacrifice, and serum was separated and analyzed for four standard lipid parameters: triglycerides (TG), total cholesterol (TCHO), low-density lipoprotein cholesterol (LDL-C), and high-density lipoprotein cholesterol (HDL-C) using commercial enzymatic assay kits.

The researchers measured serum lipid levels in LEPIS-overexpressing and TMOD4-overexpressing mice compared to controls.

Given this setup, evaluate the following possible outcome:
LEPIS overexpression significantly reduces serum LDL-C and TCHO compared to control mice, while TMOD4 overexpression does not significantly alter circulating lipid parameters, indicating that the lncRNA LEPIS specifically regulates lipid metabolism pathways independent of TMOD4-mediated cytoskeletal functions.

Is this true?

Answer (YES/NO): NO